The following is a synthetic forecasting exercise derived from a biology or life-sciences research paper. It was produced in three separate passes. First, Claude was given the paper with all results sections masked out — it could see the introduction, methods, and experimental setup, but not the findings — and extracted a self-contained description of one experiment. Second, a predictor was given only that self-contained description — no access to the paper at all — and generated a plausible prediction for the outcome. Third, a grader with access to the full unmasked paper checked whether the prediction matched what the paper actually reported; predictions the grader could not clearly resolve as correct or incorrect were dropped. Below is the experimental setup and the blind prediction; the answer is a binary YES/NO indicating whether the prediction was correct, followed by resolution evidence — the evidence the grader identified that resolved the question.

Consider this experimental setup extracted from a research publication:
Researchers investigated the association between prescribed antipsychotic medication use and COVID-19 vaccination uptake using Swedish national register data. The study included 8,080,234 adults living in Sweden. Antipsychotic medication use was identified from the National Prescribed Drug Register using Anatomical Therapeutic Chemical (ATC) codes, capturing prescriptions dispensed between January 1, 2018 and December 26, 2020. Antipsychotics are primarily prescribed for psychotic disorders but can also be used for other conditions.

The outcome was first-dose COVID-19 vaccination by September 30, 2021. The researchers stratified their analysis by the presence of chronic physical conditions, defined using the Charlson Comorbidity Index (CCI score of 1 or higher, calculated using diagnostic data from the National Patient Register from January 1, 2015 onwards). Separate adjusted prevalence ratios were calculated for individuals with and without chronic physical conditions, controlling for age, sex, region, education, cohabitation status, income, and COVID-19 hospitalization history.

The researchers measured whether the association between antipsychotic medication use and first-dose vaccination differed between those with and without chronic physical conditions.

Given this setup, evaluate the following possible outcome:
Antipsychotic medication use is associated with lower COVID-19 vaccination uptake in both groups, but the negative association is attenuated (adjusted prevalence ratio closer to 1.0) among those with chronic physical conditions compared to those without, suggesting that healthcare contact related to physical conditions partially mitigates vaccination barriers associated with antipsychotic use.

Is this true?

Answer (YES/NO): NO